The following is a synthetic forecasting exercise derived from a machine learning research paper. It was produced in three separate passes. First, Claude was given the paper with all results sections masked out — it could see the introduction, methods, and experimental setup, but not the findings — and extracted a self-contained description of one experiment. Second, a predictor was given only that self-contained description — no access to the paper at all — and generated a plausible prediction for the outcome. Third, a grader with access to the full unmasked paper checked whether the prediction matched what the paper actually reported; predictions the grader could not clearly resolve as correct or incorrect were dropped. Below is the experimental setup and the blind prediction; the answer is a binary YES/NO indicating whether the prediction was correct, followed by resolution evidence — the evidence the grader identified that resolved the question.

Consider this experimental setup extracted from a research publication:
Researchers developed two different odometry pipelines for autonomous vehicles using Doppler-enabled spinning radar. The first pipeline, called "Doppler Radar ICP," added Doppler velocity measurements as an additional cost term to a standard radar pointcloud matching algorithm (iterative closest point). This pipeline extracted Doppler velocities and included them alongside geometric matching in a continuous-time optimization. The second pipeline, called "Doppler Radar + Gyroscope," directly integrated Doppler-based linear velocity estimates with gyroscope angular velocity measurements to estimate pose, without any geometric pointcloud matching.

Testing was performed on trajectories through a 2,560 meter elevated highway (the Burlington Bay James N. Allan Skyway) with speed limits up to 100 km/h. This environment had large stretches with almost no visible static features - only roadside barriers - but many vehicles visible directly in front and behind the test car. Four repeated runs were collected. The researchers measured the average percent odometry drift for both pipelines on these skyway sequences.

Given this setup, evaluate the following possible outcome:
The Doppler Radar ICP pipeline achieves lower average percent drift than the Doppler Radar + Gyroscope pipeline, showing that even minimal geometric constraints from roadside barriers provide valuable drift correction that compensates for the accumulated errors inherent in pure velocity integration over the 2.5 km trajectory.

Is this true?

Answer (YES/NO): NO